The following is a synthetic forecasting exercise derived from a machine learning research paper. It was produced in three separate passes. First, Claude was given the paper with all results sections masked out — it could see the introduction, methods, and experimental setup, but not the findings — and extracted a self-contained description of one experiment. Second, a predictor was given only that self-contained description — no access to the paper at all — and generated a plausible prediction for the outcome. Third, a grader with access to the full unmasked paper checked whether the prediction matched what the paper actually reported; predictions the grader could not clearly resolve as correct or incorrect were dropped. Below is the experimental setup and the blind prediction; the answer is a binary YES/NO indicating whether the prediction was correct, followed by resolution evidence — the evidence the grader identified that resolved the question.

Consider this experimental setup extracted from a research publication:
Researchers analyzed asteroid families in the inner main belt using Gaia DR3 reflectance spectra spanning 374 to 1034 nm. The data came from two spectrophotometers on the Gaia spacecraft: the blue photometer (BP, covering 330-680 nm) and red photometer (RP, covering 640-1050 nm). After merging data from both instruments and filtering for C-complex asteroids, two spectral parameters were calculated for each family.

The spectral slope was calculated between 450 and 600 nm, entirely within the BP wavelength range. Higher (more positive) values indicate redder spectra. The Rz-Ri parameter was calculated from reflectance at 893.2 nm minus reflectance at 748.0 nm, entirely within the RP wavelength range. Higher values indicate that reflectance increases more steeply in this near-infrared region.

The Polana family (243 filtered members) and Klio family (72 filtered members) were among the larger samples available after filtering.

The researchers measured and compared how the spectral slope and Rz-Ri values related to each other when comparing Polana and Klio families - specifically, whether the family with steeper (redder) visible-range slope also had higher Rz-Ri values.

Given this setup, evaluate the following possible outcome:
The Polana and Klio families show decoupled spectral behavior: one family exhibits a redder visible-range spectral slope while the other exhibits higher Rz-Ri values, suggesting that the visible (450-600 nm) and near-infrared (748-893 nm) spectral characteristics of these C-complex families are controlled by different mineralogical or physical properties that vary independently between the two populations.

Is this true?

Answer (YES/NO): NO